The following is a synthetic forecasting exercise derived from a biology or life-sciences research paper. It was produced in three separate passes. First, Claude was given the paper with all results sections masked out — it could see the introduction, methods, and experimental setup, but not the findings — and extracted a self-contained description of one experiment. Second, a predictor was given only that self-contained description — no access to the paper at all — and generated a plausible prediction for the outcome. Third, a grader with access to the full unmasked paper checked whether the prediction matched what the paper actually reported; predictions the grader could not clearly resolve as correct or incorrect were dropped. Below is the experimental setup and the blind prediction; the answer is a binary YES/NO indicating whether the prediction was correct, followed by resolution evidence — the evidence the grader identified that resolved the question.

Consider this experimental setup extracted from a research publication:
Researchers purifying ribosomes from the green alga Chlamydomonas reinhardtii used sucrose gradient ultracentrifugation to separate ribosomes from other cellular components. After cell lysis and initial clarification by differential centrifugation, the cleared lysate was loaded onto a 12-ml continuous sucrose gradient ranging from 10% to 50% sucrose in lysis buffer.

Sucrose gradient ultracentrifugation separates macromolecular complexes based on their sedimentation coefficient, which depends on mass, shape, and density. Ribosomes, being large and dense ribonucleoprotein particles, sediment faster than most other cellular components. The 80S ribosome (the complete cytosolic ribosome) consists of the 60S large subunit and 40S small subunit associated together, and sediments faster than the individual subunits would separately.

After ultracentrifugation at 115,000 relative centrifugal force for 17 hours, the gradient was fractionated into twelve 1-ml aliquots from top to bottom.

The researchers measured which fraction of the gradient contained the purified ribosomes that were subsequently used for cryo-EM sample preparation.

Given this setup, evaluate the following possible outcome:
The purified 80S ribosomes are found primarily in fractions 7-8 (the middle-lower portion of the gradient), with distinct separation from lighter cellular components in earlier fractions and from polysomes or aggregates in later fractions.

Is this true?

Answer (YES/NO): NO